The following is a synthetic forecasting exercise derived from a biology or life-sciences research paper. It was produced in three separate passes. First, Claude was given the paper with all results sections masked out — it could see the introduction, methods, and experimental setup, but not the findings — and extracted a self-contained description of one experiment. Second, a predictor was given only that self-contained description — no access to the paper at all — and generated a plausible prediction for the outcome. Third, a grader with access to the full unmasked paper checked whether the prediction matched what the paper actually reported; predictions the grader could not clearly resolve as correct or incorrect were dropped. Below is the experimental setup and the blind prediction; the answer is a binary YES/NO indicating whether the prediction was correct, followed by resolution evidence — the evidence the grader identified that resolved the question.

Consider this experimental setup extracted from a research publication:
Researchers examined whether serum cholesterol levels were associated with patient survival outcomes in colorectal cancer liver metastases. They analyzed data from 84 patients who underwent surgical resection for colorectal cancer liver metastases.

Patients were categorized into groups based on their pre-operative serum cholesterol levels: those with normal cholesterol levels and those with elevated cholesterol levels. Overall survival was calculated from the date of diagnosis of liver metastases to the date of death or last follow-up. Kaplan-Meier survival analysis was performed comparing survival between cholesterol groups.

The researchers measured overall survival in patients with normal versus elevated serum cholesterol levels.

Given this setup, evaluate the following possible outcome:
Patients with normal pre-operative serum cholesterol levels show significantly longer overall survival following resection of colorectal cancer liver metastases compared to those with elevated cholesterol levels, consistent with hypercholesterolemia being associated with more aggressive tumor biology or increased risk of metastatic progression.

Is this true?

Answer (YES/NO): YES